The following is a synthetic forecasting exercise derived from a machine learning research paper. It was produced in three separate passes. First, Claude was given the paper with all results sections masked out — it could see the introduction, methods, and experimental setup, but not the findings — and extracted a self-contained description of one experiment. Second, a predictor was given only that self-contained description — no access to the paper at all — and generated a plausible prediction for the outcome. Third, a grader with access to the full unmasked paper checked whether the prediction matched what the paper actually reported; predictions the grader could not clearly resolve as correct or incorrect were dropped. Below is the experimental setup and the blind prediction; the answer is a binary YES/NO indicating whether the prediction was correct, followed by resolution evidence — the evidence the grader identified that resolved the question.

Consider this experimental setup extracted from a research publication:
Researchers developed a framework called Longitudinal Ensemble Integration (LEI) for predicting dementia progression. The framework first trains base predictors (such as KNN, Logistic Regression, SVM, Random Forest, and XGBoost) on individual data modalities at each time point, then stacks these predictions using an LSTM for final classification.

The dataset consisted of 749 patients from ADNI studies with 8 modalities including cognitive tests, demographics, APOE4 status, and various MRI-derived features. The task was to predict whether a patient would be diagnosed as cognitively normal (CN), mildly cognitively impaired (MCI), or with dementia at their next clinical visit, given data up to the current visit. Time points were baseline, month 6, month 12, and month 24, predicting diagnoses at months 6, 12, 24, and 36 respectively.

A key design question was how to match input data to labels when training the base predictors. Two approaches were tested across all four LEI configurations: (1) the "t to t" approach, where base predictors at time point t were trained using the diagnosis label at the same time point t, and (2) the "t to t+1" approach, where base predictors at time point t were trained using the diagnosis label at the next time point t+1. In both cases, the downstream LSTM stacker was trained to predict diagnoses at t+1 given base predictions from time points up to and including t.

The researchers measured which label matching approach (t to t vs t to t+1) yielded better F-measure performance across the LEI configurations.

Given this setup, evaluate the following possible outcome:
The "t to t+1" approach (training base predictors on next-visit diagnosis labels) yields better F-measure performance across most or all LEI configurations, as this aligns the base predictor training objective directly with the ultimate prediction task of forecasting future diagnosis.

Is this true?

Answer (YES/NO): NO